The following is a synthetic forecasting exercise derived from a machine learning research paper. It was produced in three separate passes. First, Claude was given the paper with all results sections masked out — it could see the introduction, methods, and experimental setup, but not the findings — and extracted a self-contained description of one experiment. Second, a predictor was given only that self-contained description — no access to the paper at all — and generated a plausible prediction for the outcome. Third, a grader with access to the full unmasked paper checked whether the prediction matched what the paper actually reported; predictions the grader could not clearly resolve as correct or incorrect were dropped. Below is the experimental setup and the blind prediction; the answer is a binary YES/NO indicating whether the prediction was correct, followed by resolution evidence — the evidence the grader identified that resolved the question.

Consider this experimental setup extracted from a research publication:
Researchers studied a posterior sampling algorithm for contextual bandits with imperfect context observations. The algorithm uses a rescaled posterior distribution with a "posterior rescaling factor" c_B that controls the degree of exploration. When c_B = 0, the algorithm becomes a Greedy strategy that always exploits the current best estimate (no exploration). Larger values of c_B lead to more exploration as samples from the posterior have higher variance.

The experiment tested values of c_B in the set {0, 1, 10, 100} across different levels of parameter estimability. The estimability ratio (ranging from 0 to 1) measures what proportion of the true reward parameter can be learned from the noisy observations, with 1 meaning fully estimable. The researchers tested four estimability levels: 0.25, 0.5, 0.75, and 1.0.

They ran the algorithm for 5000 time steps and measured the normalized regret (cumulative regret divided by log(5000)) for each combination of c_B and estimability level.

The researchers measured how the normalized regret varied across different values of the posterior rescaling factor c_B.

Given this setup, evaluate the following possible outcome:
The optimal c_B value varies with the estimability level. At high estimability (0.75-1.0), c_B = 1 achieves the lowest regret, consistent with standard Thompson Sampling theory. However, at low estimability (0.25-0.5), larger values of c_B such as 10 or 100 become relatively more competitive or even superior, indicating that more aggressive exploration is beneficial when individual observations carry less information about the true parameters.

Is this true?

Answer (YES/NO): NO